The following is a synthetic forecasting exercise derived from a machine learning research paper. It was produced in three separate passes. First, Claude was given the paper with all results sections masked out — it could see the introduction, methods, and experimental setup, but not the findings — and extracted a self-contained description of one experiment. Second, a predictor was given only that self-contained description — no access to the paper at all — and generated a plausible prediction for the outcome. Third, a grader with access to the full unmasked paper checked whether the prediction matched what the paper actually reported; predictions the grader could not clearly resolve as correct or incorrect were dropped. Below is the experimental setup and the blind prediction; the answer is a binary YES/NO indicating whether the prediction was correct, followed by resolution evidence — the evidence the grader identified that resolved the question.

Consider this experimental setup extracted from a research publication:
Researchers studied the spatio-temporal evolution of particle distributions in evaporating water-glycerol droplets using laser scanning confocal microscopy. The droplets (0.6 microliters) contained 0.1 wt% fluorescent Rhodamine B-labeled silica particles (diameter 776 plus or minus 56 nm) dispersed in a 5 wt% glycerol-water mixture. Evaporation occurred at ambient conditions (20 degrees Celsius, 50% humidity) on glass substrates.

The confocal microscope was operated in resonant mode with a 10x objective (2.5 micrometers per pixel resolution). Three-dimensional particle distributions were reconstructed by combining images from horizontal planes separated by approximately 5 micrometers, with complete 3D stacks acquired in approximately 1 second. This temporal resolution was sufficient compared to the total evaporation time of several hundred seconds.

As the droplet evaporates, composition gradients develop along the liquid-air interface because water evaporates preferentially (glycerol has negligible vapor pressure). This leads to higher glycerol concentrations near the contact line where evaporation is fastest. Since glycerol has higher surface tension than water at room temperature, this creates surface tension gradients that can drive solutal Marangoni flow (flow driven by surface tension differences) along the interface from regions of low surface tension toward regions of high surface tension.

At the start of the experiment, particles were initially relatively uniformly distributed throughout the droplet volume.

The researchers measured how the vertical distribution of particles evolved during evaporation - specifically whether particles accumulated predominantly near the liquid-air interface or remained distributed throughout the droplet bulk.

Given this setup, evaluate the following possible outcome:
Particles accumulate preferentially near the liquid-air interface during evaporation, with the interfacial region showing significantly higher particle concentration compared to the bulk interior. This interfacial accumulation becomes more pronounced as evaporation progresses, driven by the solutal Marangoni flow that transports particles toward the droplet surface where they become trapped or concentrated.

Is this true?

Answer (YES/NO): YES